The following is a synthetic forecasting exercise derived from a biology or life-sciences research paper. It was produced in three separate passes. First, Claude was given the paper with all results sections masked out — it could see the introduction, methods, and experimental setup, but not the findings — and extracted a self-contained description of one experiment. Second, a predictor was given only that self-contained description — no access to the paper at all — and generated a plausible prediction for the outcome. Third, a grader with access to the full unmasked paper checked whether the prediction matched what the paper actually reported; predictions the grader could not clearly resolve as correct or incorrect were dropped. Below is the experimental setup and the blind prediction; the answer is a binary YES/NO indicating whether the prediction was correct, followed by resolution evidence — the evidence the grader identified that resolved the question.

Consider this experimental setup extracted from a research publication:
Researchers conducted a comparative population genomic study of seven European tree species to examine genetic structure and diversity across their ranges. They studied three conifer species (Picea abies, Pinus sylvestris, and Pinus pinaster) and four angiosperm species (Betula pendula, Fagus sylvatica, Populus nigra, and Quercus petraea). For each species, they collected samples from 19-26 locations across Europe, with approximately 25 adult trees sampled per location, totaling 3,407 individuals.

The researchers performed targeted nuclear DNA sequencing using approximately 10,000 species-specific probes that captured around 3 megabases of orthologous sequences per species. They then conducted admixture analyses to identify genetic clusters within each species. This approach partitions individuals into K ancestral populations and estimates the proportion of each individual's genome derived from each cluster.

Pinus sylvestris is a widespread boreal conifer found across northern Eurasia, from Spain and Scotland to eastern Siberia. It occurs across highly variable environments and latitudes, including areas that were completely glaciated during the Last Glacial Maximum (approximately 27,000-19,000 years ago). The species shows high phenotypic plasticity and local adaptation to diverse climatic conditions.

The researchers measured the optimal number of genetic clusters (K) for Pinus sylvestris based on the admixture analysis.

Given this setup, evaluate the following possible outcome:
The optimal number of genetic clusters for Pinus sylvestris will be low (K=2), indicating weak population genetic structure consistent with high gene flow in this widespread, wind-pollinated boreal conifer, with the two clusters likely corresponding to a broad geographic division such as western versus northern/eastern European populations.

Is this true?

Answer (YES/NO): NO